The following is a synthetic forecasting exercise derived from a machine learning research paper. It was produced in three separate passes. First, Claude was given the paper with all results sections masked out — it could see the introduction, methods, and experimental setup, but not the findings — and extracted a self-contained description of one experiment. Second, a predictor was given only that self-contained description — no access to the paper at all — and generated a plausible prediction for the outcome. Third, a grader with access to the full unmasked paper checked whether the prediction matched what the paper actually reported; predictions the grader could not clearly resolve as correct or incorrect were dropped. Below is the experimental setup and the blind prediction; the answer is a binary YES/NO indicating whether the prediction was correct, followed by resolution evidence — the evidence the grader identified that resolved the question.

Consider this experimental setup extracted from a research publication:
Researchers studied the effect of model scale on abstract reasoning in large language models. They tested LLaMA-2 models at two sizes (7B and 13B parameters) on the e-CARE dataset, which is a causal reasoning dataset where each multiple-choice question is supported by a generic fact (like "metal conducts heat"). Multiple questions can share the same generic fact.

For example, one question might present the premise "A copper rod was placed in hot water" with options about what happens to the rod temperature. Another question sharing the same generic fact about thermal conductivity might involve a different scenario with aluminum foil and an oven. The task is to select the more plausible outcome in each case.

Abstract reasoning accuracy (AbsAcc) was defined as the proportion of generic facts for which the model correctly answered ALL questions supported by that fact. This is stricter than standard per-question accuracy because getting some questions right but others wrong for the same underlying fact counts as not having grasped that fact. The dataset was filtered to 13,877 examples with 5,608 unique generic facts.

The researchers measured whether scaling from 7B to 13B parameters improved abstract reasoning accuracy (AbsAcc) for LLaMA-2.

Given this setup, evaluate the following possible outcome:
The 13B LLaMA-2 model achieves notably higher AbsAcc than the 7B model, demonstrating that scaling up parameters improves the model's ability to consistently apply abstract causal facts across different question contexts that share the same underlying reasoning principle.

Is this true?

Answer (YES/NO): YES